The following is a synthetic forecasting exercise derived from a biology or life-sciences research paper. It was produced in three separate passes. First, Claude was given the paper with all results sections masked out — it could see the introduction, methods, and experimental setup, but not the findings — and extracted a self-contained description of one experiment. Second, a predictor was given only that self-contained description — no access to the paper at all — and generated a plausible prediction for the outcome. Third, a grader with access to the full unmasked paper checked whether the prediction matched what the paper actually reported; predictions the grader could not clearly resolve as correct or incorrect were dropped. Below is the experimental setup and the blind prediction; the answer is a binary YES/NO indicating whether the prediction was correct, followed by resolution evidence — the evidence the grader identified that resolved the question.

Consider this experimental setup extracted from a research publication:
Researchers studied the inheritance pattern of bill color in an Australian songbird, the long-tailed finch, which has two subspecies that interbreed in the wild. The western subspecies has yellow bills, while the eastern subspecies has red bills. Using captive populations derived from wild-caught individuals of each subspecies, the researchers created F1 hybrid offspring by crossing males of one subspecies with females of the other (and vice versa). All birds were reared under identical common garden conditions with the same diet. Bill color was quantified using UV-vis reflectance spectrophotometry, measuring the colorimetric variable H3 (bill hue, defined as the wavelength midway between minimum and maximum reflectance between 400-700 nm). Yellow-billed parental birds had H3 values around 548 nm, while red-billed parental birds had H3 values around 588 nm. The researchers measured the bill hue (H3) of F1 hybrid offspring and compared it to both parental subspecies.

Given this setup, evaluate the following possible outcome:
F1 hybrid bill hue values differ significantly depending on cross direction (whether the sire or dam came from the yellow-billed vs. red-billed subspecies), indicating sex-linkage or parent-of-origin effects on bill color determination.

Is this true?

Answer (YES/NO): YES